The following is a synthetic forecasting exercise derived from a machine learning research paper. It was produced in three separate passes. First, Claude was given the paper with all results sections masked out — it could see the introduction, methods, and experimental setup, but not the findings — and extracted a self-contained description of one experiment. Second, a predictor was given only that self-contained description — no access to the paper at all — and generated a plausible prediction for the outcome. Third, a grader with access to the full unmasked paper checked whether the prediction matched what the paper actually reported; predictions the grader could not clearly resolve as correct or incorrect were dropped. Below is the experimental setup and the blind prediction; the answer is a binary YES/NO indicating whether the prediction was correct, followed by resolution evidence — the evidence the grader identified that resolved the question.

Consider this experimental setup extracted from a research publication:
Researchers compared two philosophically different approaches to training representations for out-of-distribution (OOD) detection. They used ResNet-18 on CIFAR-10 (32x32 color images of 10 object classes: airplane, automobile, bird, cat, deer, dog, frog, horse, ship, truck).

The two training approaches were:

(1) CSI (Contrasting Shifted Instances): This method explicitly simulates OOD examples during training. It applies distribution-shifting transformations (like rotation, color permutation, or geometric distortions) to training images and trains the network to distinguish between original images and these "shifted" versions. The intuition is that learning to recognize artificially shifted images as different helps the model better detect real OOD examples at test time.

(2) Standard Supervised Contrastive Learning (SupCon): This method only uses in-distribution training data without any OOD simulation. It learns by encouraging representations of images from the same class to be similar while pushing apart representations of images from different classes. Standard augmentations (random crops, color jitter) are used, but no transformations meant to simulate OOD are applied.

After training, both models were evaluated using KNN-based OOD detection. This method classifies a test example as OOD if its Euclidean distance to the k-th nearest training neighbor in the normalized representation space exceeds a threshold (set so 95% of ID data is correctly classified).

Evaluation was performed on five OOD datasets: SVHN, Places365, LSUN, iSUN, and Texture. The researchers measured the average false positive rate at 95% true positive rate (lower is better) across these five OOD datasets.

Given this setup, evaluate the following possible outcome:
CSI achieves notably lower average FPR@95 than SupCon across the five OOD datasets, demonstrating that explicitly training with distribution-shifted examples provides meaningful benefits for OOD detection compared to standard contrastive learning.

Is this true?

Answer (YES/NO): NO